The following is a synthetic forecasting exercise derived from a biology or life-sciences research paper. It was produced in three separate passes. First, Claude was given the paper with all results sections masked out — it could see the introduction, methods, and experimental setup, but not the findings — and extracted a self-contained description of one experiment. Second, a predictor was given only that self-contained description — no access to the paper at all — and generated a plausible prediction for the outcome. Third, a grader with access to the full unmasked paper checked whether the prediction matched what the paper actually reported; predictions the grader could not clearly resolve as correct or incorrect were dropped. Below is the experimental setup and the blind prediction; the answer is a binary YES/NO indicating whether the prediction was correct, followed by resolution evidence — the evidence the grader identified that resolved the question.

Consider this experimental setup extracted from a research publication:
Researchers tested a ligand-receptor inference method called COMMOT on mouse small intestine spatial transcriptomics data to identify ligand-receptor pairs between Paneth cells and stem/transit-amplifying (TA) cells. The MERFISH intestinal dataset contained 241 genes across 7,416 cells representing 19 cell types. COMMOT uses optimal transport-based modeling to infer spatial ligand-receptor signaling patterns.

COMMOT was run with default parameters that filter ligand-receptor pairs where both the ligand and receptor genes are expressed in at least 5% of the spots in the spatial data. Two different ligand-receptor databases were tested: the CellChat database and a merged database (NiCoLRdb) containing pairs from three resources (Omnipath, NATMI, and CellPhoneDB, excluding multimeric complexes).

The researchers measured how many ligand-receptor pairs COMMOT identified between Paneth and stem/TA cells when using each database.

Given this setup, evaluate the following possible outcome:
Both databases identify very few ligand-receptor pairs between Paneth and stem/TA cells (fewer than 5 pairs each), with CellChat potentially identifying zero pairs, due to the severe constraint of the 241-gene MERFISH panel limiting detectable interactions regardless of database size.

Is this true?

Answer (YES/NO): NO